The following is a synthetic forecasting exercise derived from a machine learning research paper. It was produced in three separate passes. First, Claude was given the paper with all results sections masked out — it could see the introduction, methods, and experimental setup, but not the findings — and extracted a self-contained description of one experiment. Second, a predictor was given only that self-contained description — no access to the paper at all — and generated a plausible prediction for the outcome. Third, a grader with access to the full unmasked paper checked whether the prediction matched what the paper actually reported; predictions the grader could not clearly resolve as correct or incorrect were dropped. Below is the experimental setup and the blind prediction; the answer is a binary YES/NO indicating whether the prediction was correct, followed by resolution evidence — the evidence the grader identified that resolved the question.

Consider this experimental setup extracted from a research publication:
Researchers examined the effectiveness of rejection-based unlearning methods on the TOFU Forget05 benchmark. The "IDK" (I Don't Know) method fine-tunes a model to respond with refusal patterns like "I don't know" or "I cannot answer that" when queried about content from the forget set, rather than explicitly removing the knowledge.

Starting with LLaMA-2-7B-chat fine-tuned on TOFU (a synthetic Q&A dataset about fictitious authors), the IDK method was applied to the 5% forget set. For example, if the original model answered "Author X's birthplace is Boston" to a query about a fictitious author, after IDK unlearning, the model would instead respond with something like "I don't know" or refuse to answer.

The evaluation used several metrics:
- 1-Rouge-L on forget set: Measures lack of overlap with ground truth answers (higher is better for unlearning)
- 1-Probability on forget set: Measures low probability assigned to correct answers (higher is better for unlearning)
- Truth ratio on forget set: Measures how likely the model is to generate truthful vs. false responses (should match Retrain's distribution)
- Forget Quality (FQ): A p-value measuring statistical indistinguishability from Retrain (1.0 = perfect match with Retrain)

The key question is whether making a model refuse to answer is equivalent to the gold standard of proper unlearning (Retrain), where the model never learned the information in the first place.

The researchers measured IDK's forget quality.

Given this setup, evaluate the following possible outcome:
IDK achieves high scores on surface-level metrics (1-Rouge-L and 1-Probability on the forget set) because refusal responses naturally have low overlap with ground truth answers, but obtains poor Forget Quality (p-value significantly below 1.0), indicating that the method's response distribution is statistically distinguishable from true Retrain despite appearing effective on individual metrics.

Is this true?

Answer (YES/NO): NO